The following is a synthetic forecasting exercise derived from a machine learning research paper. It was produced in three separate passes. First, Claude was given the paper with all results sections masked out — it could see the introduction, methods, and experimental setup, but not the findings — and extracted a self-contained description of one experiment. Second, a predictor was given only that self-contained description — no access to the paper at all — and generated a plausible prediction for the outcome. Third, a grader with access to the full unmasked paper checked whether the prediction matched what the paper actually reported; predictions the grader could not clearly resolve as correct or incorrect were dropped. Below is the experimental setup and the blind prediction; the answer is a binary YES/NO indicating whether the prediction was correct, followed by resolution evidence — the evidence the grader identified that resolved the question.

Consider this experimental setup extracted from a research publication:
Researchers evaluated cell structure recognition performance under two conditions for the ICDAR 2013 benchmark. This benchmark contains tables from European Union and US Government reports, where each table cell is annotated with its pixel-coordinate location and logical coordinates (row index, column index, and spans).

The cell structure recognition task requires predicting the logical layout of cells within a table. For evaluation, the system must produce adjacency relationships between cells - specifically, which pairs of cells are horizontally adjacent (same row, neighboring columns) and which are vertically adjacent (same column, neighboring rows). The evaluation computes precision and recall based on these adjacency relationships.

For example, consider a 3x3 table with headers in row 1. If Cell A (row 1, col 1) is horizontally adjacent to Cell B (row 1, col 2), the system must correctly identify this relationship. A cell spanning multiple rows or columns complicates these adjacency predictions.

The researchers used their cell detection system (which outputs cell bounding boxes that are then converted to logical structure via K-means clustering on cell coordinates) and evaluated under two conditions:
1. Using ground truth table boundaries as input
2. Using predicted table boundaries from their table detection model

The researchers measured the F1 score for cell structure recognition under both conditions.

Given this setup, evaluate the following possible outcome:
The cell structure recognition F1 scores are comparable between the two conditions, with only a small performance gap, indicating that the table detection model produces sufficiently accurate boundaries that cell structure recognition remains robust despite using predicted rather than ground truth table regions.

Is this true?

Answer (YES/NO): YES